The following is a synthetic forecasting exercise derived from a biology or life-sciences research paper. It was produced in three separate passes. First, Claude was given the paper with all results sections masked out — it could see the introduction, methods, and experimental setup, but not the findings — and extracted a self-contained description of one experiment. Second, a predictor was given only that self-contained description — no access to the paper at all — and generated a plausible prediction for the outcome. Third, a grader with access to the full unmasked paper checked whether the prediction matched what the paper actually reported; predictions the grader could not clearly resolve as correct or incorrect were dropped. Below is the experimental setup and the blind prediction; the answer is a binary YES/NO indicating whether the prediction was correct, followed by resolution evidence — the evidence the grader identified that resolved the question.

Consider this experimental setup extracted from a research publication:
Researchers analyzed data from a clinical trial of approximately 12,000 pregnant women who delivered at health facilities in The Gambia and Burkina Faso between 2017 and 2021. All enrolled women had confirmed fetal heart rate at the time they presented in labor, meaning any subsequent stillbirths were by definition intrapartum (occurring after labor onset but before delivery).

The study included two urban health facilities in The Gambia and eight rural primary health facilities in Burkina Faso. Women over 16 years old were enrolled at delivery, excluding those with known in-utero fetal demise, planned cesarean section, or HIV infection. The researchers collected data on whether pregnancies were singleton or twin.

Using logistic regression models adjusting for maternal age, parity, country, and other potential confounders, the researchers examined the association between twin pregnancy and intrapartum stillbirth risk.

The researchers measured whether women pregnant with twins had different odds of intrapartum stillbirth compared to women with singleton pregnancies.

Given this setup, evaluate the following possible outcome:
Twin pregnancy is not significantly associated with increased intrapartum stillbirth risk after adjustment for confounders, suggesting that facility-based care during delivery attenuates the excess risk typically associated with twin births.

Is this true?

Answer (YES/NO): NO